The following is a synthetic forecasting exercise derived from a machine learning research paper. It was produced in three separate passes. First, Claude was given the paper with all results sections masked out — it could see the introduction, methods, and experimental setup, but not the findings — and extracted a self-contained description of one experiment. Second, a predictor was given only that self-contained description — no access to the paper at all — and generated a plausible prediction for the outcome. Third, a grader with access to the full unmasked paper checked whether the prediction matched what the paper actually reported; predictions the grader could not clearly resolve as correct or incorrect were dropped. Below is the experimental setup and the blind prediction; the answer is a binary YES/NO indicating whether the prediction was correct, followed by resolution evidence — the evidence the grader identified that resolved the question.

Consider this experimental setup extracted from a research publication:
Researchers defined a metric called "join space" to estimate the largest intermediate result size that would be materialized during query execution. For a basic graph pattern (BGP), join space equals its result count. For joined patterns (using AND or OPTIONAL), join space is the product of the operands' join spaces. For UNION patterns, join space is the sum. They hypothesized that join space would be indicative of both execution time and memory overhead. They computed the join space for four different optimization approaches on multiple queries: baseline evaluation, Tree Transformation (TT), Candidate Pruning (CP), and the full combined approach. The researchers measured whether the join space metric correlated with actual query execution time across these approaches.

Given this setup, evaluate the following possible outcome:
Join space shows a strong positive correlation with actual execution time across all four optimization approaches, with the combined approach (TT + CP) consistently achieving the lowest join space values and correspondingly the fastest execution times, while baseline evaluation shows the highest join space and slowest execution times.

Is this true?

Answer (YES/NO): NO